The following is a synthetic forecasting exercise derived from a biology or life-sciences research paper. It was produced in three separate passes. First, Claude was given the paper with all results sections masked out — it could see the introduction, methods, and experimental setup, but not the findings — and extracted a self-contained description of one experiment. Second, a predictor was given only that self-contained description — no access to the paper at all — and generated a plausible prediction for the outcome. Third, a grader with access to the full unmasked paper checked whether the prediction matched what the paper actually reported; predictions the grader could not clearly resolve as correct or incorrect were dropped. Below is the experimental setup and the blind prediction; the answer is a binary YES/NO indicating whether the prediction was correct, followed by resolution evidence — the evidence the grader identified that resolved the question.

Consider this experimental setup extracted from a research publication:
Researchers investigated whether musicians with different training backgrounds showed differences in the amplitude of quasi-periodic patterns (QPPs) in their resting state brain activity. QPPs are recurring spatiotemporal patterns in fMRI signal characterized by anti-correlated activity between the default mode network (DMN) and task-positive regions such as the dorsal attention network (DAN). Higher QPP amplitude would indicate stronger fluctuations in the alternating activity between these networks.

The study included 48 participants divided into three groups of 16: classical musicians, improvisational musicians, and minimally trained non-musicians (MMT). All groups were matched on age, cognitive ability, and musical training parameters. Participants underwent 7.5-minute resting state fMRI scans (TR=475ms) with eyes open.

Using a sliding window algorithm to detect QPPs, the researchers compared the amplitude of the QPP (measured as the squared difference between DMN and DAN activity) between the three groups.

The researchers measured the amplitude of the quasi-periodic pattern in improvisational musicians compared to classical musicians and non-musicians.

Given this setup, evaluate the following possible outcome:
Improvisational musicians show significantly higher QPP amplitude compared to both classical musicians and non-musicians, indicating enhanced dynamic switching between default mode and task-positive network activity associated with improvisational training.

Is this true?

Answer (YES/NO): NO